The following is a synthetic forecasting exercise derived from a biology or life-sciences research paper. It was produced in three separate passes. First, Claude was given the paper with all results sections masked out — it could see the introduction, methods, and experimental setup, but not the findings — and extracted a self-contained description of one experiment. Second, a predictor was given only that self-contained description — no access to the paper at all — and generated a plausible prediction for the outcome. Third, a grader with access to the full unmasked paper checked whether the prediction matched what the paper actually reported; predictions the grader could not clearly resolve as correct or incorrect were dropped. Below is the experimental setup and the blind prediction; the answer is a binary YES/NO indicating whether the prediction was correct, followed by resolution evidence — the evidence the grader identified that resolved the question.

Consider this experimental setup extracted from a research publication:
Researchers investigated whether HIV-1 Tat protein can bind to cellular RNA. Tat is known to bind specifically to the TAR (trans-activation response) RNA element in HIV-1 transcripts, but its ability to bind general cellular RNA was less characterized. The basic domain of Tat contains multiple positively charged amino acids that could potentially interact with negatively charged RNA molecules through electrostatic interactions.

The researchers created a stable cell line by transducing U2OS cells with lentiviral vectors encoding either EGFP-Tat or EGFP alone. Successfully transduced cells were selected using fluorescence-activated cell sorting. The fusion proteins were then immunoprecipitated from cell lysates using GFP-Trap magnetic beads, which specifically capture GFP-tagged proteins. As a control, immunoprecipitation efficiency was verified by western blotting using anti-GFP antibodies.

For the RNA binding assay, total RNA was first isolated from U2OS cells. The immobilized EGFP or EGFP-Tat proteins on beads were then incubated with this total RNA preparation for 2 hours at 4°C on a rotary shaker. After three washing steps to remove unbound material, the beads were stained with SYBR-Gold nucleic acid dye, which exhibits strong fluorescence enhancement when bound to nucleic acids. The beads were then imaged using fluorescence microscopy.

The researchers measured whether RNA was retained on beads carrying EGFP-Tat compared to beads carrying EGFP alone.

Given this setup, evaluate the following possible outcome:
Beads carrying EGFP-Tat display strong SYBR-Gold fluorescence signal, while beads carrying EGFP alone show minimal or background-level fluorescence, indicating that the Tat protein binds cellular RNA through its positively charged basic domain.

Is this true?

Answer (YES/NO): YES